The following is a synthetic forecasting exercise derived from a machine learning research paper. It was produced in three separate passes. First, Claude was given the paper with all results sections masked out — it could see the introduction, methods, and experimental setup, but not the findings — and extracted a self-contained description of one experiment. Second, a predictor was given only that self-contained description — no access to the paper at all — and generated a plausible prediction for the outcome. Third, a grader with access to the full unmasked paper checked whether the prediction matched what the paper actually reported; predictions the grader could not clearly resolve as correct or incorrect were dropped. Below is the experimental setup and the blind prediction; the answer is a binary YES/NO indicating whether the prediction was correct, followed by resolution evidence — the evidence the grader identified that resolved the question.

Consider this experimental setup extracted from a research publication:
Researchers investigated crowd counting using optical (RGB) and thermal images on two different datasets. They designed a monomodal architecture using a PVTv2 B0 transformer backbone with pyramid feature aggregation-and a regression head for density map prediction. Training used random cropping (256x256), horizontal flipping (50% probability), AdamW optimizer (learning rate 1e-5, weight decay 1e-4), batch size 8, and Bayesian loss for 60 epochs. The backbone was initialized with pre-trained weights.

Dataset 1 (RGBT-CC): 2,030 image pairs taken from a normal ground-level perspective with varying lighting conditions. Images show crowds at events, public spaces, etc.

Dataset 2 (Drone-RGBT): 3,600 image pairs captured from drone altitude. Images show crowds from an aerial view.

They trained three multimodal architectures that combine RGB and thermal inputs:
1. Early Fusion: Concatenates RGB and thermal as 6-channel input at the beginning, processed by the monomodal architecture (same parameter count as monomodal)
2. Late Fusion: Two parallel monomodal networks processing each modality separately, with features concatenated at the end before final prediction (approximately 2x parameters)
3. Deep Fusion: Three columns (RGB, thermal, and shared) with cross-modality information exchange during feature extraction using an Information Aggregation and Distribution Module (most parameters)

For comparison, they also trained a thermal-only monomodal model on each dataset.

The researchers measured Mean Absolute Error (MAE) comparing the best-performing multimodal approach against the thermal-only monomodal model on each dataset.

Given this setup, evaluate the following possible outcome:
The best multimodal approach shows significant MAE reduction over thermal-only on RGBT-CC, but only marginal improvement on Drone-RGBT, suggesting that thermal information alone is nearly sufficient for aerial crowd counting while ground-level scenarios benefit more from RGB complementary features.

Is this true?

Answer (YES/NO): NO